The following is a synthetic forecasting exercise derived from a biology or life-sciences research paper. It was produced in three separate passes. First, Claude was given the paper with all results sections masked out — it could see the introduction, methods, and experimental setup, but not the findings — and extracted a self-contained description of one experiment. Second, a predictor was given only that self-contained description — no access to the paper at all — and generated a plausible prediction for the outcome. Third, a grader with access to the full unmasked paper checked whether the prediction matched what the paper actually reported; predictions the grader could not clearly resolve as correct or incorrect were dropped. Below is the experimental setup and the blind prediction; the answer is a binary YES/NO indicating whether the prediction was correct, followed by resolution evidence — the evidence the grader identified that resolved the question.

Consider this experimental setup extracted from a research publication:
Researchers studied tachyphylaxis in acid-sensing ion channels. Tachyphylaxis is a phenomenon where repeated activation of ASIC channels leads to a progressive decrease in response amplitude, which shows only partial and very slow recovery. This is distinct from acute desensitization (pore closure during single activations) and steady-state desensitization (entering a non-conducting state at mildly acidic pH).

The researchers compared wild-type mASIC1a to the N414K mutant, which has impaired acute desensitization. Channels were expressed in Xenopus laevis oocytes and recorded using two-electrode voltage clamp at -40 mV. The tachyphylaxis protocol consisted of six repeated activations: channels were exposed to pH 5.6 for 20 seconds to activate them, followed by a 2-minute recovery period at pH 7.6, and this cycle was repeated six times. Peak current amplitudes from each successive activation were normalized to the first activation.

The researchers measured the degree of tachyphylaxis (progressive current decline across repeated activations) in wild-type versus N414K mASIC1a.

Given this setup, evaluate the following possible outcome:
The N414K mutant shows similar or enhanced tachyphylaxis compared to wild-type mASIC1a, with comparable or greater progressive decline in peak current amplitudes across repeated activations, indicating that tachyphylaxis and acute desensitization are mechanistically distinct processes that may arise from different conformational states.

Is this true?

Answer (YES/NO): YES